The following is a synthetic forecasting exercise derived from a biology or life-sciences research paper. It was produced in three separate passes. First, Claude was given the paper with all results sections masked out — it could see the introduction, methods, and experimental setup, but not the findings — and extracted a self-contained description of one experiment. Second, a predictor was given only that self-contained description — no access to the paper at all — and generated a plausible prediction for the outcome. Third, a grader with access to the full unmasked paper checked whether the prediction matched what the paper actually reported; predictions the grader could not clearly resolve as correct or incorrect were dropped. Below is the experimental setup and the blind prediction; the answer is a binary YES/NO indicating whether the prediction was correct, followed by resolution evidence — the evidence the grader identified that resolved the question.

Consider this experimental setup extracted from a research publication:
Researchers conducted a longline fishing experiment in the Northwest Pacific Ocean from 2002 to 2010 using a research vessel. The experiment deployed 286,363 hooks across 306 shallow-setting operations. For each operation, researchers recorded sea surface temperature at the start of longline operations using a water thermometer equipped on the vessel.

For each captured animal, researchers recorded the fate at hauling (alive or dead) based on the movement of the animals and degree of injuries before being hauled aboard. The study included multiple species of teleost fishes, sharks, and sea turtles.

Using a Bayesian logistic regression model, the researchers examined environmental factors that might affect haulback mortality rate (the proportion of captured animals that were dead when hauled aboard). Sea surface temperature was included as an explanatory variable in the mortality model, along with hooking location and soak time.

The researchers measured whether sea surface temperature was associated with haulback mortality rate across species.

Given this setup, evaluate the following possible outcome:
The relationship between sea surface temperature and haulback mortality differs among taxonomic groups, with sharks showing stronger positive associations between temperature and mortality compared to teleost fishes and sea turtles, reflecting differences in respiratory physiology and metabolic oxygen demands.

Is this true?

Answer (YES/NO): NO